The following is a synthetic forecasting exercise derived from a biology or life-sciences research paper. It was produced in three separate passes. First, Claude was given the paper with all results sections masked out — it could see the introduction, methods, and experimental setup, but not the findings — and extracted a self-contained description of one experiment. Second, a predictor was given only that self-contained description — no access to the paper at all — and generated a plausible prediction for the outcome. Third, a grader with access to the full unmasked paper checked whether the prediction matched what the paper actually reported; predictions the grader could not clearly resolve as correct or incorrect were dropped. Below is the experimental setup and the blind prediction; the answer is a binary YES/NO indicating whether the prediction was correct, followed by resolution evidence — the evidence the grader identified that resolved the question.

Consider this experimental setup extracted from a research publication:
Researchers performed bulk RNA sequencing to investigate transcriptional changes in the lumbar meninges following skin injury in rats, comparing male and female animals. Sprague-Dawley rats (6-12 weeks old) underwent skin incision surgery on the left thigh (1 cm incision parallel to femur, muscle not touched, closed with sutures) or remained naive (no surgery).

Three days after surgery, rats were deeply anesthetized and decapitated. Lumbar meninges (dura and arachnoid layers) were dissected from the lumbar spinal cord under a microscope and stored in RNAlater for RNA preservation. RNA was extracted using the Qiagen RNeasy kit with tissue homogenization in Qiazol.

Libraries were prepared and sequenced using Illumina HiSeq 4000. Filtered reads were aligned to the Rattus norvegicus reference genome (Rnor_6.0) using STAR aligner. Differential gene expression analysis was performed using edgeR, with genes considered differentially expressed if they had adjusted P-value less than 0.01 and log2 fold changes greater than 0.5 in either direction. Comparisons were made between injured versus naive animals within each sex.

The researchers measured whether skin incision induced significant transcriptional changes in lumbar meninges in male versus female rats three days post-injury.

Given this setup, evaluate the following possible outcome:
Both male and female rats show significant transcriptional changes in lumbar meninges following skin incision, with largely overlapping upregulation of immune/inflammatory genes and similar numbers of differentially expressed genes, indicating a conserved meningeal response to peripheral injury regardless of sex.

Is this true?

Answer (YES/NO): NO